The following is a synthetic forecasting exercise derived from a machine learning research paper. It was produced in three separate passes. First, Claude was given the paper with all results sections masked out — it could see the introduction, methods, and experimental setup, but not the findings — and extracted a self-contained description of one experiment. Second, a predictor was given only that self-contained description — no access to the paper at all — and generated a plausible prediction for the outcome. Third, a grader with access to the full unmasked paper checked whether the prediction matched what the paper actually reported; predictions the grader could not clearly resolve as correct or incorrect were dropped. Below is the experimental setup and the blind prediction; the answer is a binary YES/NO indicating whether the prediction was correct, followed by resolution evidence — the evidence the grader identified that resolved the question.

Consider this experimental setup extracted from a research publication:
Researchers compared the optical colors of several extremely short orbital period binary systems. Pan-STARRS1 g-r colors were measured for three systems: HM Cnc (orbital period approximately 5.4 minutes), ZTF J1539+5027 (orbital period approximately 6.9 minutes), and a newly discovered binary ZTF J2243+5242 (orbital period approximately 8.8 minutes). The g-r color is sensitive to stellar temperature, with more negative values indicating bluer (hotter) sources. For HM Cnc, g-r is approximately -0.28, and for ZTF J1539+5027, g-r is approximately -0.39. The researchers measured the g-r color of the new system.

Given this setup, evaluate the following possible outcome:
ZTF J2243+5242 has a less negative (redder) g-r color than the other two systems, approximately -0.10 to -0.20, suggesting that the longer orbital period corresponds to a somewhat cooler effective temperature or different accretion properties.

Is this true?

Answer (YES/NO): NO